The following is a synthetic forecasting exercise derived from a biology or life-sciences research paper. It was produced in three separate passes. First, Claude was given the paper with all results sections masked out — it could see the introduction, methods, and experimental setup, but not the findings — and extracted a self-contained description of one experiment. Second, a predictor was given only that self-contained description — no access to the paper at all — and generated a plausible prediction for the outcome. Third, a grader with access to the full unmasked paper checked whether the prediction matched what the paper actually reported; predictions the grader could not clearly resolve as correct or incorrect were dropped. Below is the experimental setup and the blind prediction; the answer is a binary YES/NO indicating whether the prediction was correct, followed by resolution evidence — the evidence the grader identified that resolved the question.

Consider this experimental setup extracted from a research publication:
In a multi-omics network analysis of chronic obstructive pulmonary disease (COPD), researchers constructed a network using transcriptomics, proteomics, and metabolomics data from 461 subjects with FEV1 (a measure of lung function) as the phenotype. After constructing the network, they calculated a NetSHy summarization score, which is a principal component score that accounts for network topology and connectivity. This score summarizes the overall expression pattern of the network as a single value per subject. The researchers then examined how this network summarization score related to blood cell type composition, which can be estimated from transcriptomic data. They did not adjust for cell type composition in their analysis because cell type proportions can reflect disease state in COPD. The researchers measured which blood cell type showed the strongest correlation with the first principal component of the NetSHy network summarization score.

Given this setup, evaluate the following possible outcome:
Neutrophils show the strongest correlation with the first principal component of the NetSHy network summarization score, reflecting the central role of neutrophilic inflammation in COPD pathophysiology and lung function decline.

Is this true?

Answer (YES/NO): YES